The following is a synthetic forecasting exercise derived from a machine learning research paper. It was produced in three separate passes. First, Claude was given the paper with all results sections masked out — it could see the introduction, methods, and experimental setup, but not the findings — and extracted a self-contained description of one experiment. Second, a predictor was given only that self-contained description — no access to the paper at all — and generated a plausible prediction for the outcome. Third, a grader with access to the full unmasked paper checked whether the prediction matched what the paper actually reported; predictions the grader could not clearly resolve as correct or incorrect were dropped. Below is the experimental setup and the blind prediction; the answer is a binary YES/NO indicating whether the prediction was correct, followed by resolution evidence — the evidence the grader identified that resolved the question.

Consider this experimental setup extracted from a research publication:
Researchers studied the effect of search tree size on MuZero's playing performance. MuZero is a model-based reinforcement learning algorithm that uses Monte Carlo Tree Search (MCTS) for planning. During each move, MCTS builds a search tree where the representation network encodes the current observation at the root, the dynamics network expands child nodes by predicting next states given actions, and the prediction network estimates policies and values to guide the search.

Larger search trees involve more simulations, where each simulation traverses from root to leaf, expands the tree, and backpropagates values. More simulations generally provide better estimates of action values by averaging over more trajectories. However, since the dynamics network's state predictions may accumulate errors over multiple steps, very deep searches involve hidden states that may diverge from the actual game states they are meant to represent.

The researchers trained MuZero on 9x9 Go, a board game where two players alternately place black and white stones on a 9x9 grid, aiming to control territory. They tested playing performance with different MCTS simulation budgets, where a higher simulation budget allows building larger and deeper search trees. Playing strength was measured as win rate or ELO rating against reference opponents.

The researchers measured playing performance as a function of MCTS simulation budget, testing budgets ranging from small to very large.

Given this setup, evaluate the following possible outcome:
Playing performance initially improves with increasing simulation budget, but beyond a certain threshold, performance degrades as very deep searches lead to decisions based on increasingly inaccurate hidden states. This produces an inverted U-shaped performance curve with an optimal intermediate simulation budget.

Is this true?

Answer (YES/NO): NO